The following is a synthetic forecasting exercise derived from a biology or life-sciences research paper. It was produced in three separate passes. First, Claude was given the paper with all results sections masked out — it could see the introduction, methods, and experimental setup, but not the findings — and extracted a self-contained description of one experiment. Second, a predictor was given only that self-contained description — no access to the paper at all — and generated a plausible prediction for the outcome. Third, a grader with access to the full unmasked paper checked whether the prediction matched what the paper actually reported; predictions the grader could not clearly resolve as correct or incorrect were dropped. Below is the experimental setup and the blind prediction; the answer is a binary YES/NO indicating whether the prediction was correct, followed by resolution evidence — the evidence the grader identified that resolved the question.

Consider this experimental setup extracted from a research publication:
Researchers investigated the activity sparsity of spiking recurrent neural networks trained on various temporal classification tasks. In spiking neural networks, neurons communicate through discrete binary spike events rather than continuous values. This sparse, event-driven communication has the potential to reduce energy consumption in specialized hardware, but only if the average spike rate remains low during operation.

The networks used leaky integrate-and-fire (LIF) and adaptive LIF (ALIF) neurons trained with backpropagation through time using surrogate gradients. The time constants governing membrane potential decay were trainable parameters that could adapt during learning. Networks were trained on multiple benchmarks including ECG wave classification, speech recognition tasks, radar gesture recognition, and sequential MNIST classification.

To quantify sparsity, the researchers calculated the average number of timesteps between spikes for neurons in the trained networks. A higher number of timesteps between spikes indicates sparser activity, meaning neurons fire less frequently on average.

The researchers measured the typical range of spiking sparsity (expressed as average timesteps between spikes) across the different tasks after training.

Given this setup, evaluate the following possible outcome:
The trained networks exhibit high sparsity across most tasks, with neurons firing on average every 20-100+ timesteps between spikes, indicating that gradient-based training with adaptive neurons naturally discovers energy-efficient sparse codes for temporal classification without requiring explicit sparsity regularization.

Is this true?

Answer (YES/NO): NO